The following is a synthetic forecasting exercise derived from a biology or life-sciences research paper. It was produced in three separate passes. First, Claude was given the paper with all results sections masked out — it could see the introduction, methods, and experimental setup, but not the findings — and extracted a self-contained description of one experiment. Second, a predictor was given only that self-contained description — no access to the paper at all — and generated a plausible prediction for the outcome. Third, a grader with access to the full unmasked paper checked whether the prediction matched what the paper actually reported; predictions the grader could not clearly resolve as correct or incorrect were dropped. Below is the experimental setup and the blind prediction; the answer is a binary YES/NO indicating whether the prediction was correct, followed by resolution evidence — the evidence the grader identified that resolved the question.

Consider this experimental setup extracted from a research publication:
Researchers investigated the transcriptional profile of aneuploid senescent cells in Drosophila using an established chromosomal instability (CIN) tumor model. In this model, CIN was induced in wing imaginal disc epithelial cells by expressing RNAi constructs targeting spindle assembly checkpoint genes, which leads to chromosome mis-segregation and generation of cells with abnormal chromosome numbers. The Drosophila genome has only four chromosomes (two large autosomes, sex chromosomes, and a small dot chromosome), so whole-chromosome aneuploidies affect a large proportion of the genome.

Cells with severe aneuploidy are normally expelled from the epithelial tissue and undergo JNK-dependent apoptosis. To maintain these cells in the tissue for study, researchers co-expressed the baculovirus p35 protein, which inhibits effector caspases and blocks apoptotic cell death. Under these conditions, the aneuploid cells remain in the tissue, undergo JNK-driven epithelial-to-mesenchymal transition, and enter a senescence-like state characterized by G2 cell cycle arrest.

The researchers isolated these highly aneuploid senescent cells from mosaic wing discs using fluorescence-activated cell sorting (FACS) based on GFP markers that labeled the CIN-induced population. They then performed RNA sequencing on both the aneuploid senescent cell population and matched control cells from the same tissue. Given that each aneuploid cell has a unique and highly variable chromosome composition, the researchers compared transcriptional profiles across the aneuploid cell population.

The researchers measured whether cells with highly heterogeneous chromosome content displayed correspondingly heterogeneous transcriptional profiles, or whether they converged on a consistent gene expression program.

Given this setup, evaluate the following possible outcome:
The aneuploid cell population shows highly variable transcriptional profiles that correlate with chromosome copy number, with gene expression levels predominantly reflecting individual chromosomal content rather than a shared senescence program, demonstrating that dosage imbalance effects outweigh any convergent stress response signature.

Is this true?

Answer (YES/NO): NO